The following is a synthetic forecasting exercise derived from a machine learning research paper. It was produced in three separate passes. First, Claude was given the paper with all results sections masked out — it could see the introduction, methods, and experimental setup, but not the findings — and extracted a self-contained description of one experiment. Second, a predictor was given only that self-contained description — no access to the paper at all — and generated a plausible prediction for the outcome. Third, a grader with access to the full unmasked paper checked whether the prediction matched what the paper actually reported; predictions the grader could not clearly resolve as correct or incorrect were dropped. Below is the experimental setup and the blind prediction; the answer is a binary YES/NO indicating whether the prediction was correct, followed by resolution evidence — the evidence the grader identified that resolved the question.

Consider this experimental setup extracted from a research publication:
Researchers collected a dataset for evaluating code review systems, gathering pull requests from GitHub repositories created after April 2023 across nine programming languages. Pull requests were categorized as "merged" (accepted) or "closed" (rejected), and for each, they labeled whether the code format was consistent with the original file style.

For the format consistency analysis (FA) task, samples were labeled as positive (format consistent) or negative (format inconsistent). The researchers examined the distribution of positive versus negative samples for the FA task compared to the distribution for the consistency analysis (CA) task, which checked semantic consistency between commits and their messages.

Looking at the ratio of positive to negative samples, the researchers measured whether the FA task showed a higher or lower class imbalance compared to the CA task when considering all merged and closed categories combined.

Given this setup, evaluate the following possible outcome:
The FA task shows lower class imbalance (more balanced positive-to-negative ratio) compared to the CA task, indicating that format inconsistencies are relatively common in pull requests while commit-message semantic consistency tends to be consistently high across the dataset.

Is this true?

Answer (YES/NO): NO